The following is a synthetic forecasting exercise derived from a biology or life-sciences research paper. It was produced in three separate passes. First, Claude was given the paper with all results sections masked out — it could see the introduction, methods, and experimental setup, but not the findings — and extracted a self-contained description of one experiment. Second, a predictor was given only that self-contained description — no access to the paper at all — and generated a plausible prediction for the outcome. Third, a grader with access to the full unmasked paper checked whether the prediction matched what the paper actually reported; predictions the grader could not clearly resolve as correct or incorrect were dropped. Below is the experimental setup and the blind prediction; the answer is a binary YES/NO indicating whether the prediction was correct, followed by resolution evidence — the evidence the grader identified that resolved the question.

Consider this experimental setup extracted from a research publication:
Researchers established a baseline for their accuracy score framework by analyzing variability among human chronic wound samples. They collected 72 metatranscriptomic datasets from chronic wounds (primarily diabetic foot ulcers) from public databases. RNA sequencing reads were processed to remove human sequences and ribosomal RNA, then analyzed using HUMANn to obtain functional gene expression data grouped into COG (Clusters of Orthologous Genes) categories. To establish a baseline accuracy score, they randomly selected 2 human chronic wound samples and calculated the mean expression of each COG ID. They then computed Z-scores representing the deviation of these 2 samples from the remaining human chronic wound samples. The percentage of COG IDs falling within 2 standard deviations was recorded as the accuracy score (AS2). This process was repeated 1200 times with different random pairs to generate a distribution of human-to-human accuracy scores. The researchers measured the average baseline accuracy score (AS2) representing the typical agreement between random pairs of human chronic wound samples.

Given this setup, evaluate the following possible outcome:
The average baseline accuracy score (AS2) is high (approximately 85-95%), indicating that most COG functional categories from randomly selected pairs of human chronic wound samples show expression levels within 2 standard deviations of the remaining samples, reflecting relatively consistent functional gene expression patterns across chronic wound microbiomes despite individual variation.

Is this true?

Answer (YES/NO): NO